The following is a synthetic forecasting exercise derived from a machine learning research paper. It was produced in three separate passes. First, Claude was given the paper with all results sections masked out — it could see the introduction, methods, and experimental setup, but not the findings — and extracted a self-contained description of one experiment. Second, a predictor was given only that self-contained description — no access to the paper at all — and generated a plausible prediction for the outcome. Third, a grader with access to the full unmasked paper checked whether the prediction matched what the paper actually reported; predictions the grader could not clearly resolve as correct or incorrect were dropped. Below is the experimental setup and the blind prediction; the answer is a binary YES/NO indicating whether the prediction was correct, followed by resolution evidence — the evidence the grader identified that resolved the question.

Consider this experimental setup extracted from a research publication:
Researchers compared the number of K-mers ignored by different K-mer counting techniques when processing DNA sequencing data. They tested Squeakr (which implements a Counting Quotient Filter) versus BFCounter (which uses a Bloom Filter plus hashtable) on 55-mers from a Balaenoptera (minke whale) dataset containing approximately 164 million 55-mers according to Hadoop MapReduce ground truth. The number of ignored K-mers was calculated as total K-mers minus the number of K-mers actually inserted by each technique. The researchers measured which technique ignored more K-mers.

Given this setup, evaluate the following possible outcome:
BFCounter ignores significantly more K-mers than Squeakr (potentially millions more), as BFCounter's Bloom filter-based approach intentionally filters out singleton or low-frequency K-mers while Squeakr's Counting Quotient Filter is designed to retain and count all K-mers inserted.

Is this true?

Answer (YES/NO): NO